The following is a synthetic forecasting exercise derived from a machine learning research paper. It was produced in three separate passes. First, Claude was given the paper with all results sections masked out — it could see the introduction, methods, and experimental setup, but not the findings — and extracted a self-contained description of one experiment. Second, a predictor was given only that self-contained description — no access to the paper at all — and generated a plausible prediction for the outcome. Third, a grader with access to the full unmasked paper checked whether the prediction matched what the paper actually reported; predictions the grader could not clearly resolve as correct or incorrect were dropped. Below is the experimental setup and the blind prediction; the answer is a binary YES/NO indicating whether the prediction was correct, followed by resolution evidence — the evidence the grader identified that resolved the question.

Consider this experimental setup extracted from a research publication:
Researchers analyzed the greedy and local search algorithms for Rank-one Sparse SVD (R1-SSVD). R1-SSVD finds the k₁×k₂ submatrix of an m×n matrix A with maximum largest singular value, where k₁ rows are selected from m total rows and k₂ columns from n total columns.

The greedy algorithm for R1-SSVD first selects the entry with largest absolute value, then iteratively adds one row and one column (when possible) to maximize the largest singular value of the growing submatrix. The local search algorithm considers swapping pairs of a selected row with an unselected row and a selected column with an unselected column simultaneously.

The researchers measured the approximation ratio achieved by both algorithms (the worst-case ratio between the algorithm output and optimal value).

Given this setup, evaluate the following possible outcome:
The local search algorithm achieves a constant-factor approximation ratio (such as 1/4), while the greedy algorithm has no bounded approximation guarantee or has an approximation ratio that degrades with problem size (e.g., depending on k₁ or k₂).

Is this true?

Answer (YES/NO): NO